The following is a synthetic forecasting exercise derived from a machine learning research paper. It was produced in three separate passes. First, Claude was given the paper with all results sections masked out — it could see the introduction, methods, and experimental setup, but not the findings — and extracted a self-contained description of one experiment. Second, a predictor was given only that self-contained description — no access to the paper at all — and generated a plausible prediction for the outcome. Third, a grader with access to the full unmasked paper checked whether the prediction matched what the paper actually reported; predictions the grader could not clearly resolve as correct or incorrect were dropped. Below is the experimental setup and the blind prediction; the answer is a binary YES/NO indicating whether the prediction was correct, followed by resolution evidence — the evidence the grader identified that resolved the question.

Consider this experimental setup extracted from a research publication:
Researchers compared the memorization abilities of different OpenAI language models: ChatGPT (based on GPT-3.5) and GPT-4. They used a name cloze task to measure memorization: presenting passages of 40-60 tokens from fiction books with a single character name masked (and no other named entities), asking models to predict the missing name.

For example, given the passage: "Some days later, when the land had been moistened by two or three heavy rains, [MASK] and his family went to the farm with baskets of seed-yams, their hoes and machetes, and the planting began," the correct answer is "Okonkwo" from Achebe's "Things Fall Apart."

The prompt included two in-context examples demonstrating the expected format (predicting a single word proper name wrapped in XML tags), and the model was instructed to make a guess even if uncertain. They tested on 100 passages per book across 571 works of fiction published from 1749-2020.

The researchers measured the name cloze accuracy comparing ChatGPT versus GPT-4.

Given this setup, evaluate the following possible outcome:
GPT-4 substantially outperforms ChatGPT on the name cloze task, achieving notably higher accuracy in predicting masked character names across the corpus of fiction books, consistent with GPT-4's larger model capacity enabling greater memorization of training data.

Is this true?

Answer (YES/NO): YES